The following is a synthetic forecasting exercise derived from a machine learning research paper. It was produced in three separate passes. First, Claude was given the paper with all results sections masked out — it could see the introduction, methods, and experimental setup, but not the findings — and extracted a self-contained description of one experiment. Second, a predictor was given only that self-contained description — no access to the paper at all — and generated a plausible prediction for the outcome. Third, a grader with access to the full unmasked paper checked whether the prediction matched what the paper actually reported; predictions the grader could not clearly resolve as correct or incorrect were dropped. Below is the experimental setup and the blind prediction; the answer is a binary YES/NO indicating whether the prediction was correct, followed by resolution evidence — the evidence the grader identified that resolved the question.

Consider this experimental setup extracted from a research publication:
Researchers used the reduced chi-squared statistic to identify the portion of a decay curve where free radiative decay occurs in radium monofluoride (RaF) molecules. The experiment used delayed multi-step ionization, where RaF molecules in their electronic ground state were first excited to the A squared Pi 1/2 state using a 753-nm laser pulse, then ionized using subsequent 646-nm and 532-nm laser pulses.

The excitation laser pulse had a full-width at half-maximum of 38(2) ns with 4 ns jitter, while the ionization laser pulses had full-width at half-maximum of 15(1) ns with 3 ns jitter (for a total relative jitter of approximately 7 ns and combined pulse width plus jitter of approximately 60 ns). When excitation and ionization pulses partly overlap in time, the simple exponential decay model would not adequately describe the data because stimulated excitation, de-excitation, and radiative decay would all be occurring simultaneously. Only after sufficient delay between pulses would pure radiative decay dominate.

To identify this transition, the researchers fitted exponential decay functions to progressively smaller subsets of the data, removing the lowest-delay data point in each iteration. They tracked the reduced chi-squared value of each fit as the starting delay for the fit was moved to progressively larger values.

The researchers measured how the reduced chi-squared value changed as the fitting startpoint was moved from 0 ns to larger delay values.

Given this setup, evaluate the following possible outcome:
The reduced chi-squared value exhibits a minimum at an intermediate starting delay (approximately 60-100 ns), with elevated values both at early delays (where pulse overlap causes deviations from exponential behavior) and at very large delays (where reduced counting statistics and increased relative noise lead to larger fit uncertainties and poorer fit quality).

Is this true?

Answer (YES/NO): NO